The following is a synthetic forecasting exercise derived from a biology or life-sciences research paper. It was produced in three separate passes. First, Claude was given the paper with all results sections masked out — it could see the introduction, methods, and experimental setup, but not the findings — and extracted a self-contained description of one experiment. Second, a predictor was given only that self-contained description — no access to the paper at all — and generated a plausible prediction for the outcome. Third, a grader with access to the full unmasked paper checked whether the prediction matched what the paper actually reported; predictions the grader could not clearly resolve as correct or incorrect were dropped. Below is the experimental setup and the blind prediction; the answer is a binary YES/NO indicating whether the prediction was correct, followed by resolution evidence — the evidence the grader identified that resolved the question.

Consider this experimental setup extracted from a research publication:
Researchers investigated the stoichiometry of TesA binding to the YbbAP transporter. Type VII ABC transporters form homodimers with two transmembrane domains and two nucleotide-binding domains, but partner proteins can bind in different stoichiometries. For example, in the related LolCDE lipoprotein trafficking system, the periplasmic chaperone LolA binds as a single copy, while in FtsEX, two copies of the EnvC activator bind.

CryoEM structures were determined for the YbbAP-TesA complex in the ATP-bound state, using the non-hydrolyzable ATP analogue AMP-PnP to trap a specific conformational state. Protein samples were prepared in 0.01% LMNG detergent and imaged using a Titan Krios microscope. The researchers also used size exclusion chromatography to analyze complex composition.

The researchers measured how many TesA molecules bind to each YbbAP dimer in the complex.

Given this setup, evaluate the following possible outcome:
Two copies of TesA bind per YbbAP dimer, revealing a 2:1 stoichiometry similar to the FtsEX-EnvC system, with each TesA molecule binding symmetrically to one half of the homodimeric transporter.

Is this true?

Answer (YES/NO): NO